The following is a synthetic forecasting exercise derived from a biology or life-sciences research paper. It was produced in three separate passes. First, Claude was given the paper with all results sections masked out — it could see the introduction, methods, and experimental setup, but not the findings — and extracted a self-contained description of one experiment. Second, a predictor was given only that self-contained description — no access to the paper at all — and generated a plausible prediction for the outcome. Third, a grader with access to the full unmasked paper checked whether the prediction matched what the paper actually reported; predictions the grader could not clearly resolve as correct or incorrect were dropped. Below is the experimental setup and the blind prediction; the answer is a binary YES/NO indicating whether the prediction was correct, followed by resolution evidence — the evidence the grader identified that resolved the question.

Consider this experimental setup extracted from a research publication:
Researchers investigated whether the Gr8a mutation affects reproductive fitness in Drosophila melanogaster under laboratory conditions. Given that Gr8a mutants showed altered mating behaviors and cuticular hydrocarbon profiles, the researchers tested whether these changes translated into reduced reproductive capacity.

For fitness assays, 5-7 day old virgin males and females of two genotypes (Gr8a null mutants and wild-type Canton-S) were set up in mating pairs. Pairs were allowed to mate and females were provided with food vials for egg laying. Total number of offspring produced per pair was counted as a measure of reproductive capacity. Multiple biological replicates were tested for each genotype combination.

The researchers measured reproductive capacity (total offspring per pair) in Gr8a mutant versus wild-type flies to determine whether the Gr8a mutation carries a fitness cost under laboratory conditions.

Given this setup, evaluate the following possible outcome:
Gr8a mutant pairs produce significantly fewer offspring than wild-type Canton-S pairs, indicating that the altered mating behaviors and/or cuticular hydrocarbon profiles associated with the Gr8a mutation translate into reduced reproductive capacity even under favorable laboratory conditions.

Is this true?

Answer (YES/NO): NO